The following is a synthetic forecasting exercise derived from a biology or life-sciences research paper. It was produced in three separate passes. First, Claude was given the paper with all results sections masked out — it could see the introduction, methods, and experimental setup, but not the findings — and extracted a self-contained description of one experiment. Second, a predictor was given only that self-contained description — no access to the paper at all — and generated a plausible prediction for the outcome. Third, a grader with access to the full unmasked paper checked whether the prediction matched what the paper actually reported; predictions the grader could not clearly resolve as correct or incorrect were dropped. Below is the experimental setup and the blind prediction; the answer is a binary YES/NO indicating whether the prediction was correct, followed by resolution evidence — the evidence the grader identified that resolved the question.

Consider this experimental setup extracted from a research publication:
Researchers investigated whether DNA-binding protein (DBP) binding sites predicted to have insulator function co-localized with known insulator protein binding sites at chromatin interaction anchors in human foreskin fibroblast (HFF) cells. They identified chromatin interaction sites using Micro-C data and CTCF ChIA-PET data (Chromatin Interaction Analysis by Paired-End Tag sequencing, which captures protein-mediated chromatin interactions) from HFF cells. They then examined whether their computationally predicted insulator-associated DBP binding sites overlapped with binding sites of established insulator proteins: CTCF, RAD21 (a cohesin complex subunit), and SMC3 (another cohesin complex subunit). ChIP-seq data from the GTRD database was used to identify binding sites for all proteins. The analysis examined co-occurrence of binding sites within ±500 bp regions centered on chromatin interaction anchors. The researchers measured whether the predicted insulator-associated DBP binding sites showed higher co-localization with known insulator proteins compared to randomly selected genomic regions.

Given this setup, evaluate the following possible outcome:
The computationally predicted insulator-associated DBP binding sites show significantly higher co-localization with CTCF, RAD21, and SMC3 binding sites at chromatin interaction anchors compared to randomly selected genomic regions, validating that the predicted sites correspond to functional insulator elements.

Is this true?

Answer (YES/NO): NO